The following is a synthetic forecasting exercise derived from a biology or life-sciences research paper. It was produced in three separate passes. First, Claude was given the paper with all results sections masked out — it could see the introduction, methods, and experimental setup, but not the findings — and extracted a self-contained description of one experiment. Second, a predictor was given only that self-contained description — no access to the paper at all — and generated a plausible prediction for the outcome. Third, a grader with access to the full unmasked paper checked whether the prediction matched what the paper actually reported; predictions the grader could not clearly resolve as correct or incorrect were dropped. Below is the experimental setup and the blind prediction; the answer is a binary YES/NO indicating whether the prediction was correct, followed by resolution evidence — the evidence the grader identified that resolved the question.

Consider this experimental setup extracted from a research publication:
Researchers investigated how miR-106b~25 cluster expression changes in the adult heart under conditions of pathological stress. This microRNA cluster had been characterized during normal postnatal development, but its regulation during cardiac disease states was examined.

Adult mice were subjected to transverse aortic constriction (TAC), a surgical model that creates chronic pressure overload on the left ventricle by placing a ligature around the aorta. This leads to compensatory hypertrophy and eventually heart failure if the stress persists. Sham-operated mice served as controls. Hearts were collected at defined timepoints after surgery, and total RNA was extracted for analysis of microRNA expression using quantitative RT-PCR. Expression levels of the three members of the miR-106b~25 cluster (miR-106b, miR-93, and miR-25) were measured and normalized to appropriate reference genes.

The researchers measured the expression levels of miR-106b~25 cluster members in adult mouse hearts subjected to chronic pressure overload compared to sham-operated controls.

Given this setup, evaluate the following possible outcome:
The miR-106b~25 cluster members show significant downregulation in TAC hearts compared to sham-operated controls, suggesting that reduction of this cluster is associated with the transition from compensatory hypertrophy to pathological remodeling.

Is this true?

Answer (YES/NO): YES